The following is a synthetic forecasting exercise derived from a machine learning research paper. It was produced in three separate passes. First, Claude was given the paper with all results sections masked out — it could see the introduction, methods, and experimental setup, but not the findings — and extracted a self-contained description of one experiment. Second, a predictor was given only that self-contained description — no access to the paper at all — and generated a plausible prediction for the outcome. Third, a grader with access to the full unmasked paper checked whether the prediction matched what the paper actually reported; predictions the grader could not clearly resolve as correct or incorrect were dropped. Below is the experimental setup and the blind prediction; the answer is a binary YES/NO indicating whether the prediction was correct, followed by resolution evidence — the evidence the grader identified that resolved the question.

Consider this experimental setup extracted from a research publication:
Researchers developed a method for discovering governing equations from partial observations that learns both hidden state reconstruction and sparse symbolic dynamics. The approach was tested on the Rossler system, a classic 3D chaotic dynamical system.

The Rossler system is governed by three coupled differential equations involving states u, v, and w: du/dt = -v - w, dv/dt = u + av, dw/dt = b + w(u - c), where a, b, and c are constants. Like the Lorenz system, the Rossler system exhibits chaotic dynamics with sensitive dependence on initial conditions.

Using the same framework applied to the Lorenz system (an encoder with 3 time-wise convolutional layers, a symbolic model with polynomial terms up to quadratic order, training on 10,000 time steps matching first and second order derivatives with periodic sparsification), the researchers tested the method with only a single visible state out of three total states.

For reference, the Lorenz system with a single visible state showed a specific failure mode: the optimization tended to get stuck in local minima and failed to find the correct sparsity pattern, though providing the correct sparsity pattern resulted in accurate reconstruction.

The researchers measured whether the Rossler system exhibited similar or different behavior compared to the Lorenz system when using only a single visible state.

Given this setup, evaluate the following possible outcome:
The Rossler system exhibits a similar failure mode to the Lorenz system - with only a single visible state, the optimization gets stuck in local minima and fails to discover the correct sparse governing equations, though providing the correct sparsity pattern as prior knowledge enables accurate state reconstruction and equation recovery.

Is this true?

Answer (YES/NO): YES